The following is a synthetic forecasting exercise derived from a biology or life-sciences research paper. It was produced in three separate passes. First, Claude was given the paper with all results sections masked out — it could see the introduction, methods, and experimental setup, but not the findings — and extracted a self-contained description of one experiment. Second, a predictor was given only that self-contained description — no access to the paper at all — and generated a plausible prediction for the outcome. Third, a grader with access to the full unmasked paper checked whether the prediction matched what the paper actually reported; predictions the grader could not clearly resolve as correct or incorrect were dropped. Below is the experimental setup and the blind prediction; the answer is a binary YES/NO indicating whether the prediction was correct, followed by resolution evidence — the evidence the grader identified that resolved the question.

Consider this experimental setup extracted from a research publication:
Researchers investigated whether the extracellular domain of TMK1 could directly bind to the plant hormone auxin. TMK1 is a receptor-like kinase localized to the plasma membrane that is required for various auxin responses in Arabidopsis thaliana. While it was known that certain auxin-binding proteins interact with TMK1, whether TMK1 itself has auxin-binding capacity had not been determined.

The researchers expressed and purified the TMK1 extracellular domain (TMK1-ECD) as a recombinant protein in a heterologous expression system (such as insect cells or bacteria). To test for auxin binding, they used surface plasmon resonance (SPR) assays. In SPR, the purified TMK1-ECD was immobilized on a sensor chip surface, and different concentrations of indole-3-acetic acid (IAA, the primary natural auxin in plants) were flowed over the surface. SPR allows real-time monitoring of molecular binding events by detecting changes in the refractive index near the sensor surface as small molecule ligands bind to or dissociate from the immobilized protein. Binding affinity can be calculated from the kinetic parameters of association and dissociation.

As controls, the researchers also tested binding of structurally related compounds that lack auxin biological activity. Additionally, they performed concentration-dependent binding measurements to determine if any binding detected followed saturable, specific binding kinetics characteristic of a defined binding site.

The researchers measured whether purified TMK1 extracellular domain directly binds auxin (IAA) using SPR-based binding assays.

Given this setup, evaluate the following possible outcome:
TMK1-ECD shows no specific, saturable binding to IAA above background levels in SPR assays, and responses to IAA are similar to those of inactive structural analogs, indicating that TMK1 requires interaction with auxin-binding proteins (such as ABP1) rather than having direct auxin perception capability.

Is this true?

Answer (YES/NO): NO